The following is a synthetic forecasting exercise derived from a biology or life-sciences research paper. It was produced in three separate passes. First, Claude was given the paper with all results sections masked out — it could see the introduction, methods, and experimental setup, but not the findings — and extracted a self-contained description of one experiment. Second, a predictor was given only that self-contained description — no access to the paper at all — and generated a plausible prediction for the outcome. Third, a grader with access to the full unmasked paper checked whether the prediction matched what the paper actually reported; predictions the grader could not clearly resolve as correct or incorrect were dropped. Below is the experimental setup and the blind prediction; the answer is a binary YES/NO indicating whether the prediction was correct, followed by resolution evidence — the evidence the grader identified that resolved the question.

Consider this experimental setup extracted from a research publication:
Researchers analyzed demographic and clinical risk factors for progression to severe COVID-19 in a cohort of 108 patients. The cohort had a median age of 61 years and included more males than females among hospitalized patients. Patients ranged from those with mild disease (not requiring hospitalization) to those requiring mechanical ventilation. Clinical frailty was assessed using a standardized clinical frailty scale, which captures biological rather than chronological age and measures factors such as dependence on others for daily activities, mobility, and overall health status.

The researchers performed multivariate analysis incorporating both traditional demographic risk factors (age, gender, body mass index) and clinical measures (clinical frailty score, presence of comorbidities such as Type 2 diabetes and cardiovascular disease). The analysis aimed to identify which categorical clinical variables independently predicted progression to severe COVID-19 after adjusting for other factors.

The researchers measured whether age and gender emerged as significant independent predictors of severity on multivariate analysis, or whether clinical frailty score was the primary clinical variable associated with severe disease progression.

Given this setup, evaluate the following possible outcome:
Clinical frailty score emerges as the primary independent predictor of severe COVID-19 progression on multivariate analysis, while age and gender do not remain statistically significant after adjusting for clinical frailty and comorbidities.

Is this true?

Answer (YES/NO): NO